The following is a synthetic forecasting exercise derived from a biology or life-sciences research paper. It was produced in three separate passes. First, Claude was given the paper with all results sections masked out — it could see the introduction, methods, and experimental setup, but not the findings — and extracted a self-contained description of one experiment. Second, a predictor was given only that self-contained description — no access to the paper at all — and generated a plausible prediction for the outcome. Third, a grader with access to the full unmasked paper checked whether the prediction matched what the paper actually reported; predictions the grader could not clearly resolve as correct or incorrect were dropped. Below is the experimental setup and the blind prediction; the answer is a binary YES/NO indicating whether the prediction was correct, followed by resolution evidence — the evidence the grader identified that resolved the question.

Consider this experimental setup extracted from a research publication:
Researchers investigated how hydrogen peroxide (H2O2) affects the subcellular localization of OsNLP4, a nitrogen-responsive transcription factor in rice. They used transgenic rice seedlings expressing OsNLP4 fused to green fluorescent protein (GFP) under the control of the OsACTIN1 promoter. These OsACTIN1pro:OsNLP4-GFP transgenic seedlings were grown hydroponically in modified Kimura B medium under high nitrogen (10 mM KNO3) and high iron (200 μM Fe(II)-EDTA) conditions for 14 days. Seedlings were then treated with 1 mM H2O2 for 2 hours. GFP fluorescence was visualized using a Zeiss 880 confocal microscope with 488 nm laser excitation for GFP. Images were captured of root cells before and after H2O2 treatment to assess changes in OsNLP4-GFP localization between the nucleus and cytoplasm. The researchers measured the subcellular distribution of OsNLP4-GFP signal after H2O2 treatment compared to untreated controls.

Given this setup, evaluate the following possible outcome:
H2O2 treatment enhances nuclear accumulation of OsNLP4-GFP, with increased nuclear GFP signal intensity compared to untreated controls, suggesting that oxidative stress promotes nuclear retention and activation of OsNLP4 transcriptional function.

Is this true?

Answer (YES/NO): NO